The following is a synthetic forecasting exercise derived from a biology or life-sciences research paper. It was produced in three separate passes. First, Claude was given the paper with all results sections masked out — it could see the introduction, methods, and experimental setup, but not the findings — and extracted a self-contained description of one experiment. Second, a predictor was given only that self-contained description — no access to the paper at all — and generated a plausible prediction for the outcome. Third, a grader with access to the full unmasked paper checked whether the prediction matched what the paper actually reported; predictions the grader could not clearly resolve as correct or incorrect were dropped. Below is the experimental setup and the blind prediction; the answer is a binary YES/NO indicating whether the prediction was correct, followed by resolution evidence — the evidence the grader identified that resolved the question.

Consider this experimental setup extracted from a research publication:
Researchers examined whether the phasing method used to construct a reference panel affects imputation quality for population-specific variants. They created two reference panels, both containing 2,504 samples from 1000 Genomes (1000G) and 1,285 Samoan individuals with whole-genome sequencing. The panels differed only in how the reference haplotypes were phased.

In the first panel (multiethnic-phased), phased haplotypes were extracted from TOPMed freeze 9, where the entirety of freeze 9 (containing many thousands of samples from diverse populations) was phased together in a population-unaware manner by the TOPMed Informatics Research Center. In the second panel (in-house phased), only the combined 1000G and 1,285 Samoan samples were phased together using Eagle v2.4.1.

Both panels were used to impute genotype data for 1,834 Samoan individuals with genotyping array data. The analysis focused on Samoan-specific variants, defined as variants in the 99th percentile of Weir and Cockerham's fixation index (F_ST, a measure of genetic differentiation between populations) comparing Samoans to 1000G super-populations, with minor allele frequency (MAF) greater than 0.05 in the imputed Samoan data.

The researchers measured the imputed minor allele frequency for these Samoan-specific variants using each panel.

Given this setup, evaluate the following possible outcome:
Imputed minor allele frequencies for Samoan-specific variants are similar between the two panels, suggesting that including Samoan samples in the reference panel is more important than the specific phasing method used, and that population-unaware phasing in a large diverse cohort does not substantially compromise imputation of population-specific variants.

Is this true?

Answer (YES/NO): YES